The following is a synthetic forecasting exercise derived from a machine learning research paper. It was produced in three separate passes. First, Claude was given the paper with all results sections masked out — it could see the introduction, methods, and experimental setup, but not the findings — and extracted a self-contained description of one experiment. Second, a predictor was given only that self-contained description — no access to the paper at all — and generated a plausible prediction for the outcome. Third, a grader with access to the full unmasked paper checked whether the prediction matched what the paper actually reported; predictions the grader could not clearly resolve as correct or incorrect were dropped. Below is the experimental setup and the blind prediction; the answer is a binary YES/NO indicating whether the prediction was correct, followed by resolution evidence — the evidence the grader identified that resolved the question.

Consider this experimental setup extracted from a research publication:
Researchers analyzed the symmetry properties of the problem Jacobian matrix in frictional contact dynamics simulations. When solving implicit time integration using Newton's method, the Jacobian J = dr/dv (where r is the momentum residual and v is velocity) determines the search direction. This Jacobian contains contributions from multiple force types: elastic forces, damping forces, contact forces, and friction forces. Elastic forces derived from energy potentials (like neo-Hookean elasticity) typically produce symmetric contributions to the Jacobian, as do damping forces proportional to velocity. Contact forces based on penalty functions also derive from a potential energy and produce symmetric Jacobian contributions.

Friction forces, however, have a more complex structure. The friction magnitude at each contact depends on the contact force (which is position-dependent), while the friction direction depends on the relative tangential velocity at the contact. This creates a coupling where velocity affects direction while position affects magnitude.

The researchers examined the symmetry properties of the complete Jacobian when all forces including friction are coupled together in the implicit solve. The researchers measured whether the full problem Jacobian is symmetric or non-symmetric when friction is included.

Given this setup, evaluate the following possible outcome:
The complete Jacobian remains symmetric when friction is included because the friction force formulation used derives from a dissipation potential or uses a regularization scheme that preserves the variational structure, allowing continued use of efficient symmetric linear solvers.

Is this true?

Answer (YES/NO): NO